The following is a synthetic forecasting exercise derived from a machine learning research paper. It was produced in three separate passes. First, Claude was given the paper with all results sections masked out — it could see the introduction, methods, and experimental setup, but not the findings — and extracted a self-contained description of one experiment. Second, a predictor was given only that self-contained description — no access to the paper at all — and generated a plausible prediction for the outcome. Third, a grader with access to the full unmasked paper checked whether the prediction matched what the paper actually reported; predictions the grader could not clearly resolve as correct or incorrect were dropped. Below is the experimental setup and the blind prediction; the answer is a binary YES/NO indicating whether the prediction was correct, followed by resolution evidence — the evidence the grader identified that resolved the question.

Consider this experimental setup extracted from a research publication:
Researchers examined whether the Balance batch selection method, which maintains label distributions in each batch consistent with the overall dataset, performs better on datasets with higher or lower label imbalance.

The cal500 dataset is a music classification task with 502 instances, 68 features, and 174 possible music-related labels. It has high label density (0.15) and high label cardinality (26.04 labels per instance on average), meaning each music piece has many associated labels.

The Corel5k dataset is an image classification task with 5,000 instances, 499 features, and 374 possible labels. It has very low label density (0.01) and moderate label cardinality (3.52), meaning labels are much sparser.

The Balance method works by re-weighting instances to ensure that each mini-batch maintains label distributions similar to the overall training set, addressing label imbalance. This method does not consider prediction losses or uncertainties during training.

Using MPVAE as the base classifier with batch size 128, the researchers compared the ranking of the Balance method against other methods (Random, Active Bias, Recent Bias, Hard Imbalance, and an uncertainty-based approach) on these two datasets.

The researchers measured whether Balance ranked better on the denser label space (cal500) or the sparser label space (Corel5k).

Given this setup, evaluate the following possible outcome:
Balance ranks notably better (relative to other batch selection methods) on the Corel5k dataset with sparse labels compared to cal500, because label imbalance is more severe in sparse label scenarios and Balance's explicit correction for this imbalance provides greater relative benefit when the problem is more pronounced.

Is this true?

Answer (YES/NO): NO